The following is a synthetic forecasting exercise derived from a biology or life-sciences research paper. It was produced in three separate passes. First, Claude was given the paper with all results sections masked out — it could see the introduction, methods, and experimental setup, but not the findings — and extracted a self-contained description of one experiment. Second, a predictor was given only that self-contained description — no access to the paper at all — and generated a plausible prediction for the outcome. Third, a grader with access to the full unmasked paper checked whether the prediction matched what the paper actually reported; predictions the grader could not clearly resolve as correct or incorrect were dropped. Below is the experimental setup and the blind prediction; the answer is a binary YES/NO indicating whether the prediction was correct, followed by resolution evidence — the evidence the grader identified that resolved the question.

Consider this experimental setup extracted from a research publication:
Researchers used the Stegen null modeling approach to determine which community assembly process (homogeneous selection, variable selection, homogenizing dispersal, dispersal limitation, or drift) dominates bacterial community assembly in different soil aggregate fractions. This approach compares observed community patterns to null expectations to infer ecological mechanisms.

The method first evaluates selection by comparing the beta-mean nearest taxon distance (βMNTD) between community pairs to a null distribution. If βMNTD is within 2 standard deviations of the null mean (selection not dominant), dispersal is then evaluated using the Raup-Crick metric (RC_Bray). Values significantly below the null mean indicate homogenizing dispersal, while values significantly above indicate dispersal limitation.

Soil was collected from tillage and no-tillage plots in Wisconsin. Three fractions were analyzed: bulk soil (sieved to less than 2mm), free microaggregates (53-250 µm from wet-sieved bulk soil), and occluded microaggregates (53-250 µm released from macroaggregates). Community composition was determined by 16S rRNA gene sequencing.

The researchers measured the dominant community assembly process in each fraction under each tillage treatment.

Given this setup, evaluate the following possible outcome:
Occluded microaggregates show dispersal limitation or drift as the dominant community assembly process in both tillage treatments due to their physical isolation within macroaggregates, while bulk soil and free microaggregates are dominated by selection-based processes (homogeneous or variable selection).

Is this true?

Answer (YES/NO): NO